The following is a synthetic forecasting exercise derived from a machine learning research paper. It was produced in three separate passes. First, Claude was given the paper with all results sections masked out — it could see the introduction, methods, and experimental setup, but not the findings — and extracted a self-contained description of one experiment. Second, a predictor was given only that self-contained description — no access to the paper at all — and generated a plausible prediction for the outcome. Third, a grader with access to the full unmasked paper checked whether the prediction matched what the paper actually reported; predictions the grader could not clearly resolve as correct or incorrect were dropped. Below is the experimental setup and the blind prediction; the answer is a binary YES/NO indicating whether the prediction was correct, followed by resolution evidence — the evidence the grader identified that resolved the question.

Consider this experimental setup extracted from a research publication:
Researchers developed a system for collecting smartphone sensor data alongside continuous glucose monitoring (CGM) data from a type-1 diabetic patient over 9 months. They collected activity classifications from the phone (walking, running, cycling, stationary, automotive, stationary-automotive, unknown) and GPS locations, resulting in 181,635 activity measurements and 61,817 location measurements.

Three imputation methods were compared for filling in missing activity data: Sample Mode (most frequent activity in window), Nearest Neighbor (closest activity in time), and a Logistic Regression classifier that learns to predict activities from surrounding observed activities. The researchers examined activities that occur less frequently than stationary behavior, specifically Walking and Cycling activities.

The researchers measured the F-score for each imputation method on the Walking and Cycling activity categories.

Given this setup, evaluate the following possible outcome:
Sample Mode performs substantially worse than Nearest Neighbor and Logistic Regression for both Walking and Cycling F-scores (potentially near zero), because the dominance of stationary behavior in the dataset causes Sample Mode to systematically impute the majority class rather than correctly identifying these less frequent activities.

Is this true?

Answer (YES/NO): NO